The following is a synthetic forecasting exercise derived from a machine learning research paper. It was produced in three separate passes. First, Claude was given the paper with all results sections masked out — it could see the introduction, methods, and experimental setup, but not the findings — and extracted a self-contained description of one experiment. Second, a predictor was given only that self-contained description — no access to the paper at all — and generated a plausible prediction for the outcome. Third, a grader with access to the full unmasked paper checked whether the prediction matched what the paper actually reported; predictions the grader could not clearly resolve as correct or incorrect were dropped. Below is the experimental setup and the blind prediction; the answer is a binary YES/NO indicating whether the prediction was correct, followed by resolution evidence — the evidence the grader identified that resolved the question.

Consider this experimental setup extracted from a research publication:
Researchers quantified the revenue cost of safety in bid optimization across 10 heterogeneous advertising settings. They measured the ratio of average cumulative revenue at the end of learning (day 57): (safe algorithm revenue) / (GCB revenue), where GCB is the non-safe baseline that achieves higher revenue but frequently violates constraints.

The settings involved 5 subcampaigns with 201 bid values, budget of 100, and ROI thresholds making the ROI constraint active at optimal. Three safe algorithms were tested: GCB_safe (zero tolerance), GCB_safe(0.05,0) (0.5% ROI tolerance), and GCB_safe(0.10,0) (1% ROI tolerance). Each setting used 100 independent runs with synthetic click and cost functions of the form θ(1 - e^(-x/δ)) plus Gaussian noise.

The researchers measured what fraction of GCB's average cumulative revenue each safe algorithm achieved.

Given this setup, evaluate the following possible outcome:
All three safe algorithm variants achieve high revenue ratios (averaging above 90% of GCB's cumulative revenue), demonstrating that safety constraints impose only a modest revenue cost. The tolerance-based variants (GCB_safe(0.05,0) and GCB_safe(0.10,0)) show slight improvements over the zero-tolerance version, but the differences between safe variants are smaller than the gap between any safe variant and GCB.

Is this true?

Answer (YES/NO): NO